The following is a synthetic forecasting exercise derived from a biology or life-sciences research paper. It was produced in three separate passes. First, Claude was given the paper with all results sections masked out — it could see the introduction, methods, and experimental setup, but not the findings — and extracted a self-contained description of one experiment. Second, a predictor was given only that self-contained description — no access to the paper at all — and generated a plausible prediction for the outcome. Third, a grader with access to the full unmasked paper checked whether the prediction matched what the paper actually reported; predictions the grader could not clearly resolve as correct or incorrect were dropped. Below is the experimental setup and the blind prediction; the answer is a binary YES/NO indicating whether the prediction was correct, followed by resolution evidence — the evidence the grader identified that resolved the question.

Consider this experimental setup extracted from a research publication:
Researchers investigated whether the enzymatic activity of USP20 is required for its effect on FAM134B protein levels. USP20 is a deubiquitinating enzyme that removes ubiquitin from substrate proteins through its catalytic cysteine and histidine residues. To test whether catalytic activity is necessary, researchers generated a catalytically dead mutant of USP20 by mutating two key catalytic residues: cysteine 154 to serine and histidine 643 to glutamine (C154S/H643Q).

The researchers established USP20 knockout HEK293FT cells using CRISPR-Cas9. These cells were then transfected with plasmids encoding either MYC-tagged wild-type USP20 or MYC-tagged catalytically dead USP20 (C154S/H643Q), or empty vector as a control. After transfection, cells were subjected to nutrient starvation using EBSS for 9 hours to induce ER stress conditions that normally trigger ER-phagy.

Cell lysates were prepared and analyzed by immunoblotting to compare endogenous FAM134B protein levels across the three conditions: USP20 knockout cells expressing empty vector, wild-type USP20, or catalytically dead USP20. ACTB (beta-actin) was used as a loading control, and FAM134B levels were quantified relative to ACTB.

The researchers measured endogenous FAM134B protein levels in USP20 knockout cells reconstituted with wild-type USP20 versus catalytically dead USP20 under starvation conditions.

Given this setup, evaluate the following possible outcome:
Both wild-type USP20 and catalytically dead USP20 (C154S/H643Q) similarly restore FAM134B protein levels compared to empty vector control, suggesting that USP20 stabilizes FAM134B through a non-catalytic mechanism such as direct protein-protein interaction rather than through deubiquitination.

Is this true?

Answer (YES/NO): NO